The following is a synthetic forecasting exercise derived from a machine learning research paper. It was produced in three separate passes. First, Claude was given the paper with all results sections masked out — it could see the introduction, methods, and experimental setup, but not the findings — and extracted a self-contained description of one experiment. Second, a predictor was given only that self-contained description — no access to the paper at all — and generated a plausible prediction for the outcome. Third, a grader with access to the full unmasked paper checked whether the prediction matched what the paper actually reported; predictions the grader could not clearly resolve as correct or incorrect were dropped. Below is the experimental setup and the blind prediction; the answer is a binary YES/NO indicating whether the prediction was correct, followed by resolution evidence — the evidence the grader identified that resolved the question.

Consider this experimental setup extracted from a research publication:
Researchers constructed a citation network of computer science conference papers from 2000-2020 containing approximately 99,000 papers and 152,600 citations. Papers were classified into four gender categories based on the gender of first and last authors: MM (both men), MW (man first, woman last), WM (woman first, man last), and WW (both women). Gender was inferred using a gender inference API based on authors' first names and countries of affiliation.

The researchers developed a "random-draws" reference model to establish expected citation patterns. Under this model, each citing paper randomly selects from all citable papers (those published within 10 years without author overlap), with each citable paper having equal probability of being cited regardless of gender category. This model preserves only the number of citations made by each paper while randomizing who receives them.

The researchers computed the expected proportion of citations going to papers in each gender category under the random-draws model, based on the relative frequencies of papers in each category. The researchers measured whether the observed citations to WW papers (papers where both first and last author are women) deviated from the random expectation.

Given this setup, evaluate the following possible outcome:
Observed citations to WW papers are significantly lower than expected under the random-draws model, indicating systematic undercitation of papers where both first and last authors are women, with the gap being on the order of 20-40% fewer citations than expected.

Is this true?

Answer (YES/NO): YES